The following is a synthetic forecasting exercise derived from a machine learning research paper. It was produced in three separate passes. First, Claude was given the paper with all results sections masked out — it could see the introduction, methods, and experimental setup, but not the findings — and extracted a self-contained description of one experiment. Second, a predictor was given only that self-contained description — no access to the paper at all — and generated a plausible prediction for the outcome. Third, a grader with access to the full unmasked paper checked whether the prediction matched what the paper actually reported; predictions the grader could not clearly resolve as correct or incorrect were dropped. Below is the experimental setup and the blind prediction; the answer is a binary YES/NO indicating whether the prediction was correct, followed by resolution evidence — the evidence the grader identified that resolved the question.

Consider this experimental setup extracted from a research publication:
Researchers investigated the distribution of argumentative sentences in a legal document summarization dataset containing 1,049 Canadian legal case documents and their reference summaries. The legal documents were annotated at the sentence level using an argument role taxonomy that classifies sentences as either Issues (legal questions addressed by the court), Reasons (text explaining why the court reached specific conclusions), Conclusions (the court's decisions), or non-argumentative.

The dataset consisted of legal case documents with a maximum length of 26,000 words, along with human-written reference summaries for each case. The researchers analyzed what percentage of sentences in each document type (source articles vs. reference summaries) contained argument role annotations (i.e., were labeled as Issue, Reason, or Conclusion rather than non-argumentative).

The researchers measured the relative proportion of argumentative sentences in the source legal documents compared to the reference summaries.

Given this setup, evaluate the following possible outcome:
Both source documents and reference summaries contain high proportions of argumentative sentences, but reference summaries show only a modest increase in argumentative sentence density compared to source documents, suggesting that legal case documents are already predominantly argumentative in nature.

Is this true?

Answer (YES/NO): NO